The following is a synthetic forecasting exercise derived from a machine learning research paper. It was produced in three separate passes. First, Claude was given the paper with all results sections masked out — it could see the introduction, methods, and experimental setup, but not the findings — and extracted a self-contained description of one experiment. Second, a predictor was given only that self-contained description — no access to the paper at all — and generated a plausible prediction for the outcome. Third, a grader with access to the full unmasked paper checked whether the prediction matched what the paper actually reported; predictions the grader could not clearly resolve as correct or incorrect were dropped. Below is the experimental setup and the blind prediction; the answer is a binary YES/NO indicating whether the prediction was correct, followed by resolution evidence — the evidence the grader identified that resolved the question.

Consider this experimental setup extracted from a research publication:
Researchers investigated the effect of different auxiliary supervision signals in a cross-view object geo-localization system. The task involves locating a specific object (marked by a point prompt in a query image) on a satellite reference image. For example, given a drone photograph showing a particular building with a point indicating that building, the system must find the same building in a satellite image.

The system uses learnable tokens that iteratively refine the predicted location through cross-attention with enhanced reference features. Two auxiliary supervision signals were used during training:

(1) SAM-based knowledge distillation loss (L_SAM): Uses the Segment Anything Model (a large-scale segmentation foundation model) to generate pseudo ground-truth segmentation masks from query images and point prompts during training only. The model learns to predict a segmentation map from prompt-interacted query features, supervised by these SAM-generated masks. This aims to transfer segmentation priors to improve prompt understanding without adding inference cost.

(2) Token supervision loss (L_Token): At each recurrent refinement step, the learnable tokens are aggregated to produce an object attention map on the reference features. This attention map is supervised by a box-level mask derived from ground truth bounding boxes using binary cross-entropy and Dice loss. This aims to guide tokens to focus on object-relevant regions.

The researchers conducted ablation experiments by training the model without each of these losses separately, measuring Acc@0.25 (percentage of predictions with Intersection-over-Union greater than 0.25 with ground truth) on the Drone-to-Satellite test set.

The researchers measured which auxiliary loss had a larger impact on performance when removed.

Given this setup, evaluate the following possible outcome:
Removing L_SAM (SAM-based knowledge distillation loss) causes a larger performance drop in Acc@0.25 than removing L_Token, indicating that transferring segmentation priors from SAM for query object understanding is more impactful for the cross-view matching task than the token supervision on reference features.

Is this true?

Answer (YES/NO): YES